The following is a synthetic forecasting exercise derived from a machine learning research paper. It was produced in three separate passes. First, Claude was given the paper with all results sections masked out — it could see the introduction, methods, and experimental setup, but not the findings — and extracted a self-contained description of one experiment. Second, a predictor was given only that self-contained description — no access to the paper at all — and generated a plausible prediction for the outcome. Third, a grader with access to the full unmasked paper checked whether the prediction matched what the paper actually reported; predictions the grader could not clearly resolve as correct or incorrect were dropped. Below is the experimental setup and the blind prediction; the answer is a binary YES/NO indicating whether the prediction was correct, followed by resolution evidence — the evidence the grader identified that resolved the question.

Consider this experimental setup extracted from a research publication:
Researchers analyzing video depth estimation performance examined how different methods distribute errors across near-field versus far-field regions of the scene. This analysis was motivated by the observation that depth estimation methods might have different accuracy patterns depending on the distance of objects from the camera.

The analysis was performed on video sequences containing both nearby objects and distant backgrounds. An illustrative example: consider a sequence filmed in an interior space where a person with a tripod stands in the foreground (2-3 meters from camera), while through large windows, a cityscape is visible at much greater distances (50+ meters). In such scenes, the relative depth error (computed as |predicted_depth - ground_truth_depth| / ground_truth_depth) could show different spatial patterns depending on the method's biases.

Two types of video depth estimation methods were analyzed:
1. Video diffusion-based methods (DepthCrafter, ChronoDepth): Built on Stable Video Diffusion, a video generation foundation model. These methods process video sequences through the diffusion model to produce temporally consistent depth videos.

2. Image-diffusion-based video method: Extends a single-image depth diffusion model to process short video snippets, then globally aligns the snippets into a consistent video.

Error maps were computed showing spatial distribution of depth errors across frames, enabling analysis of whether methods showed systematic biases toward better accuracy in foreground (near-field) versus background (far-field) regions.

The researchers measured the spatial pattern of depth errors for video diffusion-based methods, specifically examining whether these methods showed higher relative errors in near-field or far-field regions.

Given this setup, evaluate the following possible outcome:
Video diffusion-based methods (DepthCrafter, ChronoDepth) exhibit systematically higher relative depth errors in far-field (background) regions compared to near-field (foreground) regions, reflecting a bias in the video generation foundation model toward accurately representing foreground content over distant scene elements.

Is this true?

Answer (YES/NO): YES